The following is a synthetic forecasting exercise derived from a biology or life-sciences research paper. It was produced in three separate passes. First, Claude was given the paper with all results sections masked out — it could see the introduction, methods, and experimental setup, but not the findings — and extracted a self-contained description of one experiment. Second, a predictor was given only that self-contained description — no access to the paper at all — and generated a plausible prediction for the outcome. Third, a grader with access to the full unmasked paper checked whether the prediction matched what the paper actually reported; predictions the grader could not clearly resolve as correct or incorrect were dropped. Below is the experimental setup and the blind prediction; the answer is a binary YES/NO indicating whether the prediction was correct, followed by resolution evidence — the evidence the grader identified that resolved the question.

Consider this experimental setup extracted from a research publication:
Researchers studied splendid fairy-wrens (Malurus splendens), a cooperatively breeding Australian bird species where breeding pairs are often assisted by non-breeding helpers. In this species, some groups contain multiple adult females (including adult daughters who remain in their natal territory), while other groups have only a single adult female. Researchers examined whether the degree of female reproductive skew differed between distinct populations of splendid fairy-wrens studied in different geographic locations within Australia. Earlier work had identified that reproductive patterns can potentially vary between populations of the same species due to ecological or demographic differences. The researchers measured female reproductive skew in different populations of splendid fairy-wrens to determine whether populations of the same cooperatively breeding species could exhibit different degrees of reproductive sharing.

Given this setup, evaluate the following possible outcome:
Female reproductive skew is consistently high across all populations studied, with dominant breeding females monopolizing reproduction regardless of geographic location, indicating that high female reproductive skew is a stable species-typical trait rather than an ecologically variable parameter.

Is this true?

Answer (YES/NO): NO